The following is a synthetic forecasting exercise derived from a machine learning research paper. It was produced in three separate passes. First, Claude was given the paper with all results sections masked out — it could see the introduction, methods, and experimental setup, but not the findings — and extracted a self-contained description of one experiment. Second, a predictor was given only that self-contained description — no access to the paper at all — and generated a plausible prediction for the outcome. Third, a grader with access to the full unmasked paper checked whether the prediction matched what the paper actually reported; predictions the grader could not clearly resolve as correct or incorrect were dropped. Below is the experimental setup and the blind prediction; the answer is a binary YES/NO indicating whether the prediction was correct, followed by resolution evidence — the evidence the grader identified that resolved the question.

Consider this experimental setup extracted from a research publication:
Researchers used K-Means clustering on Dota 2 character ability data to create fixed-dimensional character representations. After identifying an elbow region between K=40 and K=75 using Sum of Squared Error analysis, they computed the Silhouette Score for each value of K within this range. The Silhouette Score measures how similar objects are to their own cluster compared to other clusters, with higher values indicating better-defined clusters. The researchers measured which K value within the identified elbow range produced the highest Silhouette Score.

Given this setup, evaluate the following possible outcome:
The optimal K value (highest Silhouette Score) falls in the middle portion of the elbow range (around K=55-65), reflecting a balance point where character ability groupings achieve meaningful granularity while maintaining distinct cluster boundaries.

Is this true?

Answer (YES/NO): NO